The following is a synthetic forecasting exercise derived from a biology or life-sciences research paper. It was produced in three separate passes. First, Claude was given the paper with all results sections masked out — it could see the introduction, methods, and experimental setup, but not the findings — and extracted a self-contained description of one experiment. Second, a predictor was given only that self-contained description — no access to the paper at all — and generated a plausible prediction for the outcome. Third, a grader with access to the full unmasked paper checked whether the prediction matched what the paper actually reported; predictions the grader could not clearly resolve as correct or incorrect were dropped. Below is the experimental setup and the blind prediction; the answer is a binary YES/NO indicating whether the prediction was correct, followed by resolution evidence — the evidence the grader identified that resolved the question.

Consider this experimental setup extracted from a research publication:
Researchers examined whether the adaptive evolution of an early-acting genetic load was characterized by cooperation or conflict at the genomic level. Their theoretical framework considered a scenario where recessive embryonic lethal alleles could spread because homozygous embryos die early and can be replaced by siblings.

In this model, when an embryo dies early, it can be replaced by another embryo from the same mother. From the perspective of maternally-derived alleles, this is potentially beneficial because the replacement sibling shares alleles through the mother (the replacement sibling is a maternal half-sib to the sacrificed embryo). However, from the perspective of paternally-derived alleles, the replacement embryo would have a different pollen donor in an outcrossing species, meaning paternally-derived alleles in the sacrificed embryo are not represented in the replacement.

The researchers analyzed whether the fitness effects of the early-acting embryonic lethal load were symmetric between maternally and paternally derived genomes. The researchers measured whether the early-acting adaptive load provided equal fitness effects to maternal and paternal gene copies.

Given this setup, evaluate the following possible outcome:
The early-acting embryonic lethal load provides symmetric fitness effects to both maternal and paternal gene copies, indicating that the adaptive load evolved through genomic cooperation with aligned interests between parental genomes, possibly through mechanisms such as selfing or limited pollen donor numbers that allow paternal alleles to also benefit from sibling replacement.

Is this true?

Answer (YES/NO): NO